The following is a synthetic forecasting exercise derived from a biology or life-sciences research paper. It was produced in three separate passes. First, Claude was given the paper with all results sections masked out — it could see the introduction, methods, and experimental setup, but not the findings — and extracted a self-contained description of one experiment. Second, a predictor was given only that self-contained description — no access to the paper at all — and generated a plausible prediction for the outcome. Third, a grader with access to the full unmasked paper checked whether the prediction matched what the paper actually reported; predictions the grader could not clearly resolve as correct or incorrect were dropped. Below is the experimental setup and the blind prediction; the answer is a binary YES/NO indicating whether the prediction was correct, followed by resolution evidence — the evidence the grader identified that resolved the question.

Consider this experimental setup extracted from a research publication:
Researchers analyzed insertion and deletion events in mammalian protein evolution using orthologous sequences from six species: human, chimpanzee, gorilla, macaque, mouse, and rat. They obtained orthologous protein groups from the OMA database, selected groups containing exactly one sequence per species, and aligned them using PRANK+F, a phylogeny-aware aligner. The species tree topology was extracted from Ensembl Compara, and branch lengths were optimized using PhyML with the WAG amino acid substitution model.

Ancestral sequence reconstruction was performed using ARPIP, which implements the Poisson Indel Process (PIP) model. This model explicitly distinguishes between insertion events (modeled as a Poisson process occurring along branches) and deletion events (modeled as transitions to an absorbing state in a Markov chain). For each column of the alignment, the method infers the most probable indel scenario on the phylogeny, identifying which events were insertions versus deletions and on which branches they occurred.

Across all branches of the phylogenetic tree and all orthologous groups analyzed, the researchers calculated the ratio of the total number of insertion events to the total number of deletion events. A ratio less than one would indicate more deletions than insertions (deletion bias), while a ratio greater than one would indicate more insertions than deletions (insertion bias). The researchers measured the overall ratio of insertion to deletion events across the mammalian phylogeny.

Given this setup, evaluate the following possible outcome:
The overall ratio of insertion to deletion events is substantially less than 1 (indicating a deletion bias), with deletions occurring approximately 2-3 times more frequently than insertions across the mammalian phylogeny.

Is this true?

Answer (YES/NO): NO